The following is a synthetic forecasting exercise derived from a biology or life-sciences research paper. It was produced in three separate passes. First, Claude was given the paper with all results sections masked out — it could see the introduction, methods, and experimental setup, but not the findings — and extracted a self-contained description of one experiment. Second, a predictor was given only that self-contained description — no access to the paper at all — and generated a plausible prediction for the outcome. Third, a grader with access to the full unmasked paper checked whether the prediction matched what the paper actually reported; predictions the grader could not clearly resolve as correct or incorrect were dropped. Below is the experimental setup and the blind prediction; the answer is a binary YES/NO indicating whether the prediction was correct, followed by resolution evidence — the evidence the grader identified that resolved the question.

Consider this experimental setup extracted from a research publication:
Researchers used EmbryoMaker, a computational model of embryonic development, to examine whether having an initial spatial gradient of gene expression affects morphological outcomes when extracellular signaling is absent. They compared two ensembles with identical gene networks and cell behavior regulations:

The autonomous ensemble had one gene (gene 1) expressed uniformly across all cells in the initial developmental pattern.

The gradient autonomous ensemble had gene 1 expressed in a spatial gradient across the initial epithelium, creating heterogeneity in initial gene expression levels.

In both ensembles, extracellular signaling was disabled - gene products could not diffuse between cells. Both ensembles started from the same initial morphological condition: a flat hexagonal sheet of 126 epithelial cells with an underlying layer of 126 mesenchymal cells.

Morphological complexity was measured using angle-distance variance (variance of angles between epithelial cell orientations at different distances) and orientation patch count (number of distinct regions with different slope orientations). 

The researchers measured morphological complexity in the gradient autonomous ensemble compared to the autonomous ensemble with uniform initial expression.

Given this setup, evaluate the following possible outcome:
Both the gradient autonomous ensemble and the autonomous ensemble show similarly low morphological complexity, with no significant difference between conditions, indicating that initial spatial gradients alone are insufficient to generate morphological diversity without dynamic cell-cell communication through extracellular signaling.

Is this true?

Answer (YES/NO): NO